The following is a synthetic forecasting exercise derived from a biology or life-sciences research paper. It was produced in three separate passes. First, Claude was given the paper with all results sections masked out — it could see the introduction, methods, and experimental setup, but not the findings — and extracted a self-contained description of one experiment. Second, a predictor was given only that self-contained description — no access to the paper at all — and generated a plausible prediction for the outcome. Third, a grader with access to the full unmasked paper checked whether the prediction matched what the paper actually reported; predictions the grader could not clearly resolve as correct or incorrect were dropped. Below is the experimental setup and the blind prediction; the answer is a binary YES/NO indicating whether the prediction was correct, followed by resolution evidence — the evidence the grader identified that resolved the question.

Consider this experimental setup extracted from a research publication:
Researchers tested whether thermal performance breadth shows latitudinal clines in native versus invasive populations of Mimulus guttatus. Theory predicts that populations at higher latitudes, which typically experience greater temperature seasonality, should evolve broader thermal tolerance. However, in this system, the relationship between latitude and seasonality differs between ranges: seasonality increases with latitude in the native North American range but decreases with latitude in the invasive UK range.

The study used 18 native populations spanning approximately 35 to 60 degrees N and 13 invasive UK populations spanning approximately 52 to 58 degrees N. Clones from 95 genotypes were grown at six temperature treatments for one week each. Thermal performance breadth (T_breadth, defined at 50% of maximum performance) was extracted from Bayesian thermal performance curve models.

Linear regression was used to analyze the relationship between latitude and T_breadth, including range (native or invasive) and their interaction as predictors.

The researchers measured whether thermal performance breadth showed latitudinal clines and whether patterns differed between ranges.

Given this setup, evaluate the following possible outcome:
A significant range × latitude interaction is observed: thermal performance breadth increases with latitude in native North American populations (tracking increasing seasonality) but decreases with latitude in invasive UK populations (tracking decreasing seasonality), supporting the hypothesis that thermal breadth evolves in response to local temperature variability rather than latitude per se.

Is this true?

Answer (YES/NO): NO